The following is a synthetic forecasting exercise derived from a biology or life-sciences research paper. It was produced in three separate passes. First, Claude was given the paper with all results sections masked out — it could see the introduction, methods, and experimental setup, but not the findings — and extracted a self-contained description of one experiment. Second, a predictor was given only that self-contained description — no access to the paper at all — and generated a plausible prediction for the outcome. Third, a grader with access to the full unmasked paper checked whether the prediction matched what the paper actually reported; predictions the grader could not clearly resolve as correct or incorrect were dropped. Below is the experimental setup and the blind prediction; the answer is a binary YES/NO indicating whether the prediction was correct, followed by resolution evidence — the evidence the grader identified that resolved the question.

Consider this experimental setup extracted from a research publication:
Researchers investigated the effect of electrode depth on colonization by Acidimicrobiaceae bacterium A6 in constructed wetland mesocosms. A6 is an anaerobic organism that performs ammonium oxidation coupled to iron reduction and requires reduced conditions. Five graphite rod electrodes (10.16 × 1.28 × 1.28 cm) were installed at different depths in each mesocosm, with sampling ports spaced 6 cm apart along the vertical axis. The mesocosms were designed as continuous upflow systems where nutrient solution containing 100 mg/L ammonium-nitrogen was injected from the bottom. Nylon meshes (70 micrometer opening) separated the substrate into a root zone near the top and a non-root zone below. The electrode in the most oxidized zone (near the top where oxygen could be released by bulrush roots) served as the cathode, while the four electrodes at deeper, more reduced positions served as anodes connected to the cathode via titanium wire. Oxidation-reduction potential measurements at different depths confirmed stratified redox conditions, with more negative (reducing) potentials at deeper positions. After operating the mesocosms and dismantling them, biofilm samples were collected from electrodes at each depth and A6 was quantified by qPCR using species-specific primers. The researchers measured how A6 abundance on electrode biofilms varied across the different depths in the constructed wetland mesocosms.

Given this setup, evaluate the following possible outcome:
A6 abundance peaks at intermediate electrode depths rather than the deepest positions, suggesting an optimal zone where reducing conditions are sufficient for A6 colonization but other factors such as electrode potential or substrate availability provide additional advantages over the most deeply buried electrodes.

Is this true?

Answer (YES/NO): NO